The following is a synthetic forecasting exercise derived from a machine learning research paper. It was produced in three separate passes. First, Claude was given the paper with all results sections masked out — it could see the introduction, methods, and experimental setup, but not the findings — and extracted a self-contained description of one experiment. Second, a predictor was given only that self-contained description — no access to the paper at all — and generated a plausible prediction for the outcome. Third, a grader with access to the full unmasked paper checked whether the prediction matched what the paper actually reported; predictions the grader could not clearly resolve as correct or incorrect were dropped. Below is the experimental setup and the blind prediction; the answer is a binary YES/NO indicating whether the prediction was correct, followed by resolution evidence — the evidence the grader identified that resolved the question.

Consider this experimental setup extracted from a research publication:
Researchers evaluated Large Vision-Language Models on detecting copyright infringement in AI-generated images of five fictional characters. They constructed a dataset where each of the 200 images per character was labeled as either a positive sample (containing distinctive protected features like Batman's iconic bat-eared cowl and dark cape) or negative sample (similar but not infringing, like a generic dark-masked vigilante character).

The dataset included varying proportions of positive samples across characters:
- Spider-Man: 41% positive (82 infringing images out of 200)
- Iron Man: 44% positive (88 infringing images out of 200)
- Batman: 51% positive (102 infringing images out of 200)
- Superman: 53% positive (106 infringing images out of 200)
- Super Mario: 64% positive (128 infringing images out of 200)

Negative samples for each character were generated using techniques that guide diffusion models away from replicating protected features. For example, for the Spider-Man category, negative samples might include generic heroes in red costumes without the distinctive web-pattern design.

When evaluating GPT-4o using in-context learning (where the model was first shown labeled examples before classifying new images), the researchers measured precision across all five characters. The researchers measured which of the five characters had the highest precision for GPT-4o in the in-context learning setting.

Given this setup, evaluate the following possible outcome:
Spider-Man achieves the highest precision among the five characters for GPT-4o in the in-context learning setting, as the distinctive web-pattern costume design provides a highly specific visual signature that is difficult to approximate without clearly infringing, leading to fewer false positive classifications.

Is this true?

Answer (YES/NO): NO